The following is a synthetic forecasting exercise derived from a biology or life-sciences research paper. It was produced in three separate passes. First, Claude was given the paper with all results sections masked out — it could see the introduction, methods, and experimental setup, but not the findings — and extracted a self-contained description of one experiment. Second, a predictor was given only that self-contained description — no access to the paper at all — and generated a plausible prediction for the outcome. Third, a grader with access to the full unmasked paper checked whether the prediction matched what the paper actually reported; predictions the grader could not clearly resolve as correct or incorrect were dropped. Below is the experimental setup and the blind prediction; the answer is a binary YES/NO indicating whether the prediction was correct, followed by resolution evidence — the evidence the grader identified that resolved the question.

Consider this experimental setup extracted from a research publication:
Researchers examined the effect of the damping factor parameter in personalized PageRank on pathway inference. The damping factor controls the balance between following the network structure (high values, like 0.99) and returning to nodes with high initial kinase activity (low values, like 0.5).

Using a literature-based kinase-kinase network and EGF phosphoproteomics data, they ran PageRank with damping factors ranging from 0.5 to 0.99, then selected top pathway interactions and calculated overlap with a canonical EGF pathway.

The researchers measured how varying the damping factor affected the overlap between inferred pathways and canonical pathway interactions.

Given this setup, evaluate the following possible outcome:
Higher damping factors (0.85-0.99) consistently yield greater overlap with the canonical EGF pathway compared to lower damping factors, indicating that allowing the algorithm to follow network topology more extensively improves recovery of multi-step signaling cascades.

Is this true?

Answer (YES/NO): YES